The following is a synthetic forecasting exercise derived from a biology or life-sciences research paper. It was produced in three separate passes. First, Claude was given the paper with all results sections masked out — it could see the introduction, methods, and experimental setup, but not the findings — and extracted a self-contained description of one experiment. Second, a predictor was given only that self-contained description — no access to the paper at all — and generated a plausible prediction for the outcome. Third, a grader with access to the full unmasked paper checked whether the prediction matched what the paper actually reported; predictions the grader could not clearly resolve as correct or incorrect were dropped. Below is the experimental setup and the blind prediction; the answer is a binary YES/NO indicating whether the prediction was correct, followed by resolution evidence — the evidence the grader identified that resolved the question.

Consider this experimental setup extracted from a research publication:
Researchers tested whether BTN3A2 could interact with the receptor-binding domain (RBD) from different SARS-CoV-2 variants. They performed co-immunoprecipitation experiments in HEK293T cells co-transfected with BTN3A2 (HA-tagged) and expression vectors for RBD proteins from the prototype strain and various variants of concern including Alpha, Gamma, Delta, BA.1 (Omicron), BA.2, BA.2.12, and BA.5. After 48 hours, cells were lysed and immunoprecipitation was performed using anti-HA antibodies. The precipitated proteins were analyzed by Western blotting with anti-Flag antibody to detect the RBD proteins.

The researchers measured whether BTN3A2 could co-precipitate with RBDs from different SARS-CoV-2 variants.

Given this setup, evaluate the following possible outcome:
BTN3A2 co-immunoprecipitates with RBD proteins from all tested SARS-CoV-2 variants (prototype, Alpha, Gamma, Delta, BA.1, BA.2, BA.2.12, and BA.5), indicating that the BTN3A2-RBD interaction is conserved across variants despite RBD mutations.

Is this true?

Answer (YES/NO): YES